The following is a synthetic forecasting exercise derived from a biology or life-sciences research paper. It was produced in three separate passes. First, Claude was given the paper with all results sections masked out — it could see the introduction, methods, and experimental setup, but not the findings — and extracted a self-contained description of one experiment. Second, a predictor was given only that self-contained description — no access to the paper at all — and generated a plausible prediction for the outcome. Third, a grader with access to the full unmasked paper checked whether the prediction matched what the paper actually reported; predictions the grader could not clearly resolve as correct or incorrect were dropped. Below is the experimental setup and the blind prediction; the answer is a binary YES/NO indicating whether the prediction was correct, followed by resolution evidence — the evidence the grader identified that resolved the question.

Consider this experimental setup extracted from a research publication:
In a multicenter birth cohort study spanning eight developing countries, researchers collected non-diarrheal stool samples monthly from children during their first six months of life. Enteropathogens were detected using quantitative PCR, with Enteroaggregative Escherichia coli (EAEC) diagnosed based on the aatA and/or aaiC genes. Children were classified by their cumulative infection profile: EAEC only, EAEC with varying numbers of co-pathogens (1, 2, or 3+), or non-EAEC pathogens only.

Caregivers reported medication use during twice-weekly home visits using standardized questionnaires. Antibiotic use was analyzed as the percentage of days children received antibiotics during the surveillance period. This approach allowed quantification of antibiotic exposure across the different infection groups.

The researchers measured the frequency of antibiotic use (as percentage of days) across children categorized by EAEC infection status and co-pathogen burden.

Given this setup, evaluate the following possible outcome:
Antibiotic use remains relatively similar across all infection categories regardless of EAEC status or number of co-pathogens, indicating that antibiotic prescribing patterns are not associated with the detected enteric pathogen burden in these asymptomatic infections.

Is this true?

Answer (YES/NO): NO